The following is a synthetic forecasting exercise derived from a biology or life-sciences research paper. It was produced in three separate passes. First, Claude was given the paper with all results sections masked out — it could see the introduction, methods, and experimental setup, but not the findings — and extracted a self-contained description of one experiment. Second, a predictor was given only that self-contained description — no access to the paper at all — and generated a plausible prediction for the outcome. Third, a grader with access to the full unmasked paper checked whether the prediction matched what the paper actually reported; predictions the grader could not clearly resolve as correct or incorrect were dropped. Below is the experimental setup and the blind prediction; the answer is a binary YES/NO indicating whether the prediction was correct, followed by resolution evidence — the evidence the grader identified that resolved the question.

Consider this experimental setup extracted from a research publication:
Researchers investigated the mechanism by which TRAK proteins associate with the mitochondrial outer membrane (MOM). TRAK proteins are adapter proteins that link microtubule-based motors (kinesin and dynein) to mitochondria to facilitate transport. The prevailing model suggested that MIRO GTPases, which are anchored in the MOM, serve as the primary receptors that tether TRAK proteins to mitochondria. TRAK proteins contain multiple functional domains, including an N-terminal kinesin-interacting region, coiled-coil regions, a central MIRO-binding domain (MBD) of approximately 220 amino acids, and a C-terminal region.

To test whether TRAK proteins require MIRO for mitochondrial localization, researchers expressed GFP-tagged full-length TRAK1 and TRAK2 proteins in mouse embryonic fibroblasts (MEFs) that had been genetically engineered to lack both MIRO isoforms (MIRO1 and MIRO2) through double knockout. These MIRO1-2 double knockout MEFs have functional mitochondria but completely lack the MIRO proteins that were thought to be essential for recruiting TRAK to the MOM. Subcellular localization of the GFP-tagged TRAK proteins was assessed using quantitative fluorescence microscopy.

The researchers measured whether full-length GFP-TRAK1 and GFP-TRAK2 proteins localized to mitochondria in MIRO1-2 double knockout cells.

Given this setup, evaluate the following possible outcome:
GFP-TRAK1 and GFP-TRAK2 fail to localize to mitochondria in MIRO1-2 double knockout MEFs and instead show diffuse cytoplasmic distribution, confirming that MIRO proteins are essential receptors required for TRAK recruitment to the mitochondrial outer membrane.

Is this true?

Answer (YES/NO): NO